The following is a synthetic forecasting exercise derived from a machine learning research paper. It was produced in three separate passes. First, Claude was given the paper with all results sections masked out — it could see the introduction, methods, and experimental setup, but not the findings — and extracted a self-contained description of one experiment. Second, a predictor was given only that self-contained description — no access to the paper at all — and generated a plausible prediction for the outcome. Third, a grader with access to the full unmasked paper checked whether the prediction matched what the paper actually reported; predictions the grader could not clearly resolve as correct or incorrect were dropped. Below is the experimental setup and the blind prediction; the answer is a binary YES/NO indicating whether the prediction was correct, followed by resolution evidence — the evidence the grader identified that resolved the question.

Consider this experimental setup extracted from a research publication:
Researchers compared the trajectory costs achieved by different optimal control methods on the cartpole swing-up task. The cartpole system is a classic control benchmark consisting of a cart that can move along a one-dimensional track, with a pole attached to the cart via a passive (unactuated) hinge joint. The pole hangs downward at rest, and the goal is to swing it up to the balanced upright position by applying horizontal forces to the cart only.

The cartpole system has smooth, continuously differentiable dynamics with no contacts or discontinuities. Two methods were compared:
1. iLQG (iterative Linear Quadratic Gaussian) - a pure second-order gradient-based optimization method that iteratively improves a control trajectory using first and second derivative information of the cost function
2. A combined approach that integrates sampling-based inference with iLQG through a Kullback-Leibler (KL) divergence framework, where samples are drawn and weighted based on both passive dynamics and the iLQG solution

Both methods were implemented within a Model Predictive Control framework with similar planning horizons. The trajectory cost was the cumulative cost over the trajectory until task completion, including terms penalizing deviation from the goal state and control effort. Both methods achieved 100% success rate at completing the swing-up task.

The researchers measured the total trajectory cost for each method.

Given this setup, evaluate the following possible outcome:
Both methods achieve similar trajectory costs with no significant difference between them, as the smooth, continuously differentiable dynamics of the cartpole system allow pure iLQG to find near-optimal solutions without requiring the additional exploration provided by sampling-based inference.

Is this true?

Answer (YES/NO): NO